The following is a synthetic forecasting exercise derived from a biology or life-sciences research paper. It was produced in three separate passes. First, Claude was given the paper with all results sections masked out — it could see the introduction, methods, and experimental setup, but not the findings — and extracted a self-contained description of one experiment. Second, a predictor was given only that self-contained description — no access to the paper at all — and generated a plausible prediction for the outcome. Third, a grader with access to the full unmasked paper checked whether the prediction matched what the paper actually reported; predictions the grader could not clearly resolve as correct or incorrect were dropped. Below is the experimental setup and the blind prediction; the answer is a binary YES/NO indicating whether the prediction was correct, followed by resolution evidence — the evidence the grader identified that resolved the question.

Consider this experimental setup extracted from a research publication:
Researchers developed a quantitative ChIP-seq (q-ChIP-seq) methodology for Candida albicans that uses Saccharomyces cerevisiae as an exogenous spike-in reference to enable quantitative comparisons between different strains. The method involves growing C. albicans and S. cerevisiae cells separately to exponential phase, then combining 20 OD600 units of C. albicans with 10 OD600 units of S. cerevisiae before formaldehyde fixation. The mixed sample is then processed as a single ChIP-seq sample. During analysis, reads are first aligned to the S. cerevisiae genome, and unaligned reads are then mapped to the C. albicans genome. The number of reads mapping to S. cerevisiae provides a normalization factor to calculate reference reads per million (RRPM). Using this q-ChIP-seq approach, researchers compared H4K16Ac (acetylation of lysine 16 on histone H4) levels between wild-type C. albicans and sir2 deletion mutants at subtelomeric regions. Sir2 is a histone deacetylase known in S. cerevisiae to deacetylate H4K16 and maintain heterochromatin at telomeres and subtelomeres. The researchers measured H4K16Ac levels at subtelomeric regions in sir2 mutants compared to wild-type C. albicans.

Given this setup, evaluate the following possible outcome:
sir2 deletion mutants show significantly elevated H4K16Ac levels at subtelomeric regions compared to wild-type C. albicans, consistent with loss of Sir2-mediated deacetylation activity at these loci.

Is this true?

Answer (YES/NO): YES